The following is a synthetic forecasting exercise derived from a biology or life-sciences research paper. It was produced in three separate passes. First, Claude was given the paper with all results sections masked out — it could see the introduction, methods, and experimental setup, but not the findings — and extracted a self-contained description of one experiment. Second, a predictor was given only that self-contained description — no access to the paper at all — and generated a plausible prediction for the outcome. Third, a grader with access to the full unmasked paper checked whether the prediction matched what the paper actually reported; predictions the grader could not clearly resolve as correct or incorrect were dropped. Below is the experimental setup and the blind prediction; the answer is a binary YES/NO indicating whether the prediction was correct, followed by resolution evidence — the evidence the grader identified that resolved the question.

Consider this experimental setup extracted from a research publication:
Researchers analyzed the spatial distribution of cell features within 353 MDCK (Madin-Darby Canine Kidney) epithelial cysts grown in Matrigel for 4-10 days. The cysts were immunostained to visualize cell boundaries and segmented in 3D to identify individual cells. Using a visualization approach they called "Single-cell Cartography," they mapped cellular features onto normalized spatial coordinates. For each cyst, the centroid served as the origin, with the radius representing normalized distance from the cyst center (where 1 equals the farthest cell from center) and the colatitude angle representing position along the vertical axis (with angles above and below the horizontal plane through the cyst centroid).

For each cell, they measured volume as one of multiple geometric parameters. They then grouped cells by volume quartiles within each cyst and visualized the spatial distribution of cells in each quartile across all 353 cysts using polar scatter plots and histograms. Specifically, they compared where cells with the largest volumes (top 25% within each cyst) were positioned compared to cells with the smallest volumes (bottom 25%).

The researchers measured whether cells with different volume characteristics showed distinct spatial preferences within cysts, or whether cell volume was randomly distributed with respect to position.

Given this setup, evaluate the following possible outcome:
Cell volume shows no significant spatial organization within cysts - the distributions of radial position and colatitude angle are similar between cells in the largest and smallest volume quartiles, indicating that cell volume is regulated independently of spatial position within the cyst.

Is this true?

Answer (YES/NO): NO